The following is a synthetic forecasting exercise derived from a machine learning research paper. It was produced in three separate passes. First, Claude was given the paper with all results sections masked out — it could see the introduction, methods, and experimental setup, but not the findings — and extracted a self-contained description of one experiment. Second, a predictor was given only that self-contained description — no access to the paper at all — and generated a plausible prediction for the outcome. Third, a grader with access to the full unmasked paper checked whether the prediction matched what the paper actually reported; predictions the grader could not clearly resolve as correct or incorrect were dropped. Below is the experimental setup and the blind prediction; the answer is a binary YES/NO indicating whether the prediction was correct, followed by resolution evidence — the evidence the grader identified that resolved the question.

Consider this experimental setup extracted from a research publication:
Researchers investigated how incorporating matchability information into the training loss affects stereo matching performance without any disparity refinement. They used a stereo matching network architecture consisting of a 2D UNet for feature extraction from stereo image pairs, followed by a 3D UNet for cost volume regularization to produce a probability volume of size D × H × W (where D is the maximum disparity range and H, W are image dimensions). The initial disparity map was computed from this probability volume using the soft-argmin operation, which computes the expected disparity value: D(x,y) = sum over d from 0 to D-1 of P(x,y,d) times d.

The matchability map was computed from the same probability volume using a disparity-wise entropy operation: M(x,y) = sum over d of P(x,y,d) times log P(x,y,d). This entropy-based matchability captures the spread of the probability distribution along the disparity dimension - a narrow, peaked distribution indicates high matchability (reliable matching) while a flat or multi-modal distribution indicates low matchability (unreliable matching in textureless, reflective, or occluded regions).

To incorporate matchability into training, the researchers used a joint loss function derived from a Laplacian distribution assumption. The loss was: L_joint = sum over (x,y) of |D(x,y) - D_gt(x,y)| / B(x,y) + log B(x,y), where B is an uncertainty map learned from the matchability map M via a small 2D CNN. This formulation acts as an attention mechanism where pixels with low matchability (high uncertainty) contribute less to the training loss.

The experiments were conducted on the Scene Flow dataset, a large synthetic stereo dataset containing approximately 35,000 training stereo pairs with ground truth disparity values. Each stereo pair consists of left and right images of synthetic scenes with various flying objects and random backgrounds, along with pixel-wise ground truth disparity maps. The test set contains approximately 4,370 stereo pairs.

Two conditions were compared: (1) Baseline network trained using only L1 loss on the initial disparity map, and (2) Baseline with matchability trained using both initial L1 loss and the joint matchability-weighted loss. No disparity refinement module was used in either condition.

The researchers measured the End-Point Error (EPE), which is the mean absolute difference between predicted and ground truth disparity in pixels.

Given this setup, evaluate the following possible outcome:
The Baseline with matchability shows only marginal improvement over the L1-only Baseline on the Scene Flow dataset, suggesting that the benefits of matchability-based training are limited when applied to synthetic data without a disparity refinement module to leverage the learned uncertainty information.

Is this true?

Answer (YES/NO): NO